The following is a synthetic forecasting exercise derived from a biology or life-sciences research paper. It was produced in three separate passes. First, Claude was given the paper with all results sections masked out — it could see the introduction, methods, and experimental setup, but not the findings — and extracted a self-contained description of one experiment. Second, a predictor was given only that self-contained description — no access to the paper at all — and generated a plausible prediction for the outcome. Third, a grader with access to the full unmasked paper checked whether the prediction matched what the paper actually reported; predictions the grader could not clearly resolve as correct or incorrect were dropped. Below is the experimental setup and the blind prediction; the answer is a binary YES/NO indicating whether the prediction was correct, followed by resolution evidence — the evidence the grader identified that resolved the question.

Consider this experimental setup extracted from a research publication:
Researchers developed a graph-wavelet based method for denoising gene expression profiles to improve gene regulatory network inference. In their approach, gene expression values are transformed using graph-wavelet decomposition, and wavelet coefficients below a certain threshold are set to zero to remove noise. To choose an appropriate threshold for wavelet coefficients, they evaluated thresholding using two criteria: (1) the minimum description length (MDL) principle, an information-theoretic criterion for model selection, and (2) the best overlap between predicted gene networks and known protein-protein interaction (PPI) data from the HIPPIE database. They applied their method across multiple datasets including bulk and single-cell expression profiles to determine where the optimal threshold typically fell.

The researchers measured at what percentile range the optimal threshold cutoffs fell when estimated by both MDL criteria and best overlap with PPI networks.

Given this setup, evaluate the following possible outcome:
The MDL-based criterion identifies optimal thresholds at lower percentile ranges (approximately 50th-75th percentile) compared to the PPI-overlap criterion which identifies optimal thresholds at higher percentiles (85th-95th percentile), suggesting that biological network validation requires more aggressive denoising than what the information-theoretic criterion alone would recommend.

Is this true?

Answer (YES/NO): NO